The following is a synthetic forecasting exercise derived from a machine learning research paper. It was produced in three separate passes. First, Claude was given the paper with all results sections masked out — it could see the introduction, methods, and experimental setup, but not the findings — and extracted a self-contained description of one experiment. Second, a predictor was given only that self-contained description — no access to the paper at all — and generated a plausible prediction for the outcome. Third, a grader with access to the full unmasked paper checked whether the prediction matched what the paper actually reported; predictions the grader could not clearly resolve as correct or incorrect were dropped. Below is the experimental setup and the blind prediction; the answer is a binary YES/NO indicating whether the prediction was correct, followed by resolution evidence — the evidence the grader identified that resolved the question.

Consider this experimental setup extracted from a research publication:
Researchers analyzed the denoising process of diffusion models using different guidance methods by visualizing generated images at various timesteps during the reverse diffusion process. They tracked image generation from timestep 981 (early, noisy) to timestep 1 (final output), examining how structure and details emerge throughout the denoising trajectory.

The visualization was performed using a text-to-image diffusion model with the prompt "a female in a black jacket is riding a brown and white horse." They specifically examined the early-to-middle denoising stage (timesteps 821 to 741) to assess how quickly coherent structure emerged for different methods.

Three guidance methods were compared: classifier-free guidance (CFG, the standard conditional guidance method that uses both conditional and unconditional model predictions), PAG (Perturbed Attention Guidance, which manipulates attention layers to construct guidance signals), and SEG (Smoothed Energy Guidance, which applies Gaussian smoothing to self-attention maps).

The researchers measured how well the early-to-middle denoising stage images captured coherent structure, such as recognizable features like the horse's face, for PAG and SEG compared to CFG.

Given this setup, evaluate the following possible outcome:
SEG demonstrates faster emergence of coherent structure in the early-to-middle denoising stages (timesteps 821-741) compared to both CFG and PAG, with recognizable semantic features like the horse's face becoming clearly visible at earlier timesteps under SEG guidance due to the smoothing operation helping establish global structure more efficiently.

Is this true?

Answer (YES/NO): NO